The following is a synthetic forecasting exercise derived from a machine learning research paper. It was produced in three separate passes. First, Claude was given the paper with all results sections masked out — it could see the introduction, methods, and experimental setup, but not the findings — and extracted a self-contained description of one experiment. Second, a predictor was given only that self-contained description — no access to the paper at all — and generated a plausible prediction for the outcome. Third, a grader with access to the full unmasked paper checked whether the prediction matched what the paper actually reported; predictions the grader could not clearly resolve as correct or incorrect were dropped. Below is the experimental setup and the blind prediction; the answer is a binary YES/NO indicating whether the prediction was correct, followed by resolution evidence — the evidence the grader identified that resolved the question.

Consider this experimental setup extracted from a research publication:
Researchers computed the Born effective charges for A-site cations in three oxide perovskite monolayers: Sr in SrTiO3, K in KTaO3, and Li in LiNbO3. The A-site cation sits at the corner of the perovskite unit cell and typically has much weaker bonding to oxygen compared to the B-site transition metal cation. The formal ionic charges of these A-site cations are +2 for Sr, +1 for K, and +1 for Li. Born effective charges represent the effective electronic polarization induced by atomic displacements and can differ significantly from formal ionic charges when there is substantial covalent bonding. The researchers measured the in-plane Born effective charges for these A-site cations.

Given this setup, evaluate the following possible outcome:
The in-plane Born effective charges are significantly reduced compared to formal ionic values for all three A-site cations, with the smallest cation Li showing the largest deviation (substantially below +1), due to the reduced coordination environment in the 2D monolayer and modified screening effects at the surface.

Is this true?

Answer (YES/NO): NO